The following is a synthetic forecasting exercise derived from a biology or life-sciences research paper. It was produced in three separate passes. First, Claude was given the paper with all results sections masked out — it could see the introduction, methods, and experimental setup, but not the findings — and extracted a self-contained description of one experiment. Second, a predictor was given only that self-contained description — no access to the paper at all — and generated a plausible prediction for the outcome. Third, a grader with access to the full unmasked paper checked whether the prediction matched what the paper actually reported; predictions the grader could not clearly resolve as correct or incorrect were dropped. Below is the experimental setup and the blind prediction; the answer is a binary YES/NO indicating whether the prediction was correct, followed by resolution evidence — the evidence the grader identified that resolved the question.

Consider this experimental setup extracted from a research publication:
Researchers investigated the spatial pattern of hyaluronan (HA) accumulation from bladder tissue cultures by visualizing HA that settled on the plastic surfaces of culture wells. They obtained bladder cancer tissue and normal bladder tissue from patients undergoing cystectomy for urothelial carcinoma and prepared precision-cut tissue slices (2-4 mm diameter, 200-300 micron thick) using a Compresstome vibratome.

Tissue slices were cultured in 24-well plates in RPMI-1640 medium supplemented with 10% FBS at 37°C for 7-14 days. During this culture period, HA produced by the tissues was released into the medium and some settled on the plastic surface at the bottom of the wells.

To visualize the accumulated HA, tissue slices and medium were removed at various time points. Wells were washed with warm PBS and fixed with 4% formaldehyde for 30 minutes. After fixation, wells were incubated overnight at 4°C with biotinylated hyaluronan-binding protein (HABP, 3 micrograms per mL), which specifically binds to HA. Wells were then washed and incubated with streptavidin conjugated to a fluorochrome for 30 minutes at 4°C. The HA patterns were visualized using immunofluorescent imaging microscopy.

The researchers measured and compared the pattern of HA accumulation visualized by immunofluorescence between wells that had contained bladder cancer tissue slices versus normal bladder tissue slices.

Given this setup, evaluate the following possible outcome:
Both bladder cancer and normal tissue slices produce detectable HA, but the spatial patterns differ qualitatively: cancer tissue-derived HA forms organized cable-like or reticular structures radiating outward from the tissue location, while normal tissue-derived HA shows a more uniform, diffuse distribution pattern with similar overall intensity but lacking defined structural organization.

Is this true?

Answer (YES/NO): NO